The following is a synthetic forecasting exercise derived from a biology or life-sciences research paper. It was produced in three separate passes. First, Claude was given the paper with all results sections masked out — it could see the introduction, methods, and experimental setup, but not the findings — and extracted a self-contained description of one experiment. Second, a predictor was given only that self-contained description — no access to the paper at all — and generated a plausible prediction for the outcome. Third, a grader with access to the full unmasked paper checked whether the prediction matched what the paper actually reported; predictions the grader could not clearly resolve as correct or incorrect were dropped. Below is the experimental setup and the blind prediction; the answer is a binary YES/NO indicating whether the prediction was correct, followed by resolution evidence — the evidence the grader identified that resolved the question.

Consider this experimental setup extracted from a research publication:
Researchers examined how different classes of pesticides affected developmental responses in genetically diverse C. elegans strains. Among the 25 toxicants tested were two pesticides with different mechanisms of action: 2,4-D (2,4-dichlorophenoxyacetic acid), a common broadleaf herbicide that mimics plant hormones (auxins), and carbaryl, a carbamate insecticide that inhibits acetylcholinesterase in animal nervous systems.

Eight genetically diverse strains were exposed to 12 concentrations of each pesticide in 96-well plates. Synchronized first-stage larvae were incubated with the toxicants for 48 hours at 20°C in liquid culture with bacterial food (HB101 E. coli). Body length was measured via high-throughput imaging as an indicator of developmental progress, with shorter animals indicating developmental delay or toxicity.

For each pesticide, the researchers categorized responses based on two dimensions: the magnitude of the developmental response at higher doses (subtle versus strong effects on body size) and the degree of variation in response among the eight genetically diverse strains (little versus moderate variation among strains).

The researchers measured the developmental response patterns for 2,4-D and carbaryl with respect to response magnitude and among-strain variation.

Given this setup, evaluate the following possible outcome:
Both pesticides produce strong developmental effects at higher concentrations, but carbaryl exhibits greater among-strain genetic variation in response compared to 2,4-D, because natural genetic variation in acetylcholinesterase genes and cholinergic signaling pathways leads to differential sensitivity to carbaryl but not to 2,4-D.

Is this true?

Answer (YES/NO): NO